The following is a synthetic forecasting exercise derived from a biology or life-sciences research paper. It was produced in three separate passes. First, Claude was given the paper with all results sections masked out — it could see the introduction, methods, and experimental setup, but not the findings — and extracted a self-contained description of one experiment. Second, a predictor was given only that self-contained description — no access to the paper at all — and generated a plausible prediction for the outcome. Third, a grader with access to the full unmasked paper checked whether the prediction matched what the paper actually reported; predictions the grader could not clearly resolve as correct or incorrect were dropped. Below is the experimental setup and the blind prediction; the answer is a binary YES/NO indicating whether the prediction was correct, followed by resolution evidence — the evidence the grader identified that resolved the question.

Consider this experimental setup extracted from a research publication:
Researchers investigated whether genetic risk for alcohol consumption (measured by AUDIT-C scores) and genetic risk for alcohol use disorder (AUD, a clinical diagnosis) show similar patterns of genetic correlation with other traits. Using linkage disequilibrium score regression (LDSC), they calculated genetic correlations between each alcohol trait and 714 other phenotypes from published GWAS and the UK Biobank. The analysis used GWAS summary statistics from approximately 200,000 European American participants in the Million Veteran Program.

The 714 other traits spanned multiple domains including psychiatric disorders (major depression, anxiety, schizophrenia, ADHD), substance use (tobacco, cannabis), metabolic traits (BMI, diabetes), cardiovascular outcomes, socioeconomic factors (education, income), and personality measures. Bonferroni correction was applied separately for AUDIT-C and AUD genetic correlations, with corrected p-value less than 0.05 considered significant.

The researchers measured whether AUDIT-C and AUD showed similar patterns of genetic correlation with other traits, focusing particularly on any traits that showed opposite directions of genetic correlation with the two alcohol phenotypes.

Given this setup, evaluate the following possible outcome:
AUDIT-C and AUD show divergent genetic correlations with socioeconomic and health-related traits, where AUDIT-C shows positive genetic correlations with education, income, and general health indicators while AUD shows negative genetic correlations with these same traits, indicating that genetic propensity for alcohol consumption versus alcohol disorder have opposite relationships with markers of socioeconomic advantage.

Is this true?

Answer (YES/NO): YES